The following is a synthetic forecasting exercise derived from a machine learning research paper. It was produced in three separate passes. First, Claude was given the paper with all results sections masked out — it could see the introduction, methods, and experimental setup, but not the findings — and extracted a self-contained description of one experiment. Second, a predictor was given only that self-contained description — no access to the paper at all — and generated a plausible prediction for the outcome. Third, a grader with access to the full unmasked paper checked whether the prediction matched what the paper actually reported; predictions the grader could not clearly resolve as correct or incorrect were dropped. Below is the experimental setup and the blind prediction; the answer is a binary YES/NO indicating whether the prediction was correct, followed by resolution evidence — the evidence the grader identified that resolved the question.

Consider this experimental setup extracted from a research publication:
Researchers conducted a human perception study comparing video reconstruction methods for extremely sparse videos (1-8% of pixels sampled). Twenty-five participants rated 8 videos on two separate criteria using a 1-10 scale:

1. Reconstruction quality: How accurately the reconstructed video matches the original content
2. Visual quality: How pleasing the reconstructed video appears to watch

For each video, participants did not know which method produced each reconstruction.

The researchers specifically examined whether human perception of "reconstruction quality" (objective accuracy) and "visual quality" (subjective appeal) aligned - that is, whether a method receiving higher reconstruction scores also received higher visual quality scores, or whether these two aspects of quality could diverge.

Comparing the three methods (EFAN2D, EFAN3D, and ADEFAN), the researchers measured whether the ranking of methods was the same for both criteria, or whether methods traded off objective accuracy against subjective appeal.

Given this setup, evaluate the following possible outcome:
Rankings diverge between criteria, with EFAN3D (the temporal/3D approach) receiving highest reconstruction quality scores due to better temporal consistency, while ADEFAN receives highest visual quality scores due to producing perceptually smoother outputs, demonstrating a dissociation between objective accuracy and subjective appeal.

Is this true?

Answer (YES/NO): NO